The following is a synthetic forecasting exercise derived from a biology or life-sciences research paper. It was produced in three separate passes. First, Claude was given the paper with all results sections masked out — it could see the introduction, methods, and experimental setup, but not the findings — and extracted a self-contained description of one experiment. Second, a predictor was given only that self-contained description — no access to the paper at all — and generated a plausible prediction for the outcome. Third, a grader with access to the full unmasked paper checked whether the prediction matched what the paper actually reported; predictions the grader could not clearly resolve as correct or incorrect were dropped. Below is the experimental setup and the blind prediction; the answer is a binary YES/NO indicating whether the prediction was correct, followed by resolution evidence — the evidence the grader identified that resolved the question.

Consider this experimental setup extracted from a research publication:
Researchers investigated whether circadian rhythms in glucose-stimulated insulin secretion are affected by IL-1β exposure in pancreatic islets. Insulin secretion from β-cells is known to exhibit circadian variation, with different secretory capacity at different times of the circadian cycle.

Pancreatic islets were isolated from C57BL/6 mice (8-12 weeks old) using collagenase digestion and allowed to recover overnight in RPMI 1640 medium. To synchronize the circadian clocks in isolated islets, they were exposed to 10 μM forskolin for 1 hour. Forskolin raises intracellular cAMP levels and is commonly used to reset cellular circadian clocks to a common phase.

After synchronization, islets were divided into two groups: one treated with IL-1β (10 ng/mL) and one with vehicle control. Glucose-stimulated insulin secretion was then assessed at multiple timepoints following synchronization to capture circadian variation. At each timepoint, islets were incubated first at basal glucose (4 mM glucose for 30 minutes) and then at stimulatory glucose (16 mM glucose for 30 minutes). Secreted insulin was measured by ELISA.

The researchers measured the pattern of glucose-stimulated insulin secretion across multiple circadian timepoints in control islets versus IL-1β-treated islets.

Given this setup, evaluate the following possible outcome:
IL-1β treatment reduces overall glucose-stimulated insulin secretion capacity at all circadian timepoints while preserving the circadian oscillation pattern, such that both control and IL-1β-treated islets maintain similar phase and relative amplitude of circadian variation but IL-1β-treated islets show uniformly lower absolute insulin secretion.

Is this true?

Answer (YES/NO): NO